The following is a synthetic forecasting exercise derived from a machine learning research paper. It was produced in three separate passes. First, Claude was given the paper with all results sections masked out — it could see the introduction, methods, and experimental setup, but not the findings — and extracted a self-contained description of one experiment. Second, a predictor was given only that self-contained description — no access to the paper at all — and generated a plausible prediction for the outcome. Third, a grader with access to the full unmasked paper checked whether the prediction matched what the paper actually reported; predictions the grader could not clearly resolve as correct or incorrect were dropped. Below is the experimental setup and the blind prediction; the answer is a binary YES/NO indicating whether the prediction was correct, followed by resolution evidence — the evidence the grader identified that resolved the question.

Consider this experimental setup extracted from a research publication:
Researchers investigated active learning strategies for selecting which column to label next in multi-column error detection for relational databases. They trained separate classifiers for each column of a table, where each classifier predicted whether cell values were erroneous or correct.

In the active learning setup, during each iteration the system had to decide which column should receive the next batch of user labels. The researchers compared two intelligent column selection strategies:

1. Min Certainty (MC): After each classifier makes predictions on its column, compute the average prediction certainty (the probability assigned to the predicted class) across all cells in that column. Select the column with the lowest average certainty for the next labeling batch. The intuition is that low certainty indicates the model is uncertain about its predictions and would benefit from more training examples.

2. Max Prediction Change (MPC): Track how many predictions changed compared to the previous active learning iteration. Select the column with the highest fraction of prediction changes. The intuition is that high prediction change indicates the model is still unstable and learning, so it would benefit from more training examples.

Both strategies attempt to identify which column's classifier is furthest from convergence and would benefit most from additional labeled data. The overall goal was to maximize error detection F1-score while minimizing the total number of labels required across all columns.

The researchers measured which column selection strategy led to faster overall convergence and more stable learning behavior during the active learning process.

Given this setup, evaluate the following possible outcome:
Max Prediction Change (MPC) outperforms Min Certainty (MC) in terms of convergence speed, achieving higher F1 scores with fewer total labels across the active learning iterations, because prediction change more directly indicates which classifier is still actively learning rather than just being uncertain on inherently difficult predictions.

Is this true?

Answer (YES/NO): NO